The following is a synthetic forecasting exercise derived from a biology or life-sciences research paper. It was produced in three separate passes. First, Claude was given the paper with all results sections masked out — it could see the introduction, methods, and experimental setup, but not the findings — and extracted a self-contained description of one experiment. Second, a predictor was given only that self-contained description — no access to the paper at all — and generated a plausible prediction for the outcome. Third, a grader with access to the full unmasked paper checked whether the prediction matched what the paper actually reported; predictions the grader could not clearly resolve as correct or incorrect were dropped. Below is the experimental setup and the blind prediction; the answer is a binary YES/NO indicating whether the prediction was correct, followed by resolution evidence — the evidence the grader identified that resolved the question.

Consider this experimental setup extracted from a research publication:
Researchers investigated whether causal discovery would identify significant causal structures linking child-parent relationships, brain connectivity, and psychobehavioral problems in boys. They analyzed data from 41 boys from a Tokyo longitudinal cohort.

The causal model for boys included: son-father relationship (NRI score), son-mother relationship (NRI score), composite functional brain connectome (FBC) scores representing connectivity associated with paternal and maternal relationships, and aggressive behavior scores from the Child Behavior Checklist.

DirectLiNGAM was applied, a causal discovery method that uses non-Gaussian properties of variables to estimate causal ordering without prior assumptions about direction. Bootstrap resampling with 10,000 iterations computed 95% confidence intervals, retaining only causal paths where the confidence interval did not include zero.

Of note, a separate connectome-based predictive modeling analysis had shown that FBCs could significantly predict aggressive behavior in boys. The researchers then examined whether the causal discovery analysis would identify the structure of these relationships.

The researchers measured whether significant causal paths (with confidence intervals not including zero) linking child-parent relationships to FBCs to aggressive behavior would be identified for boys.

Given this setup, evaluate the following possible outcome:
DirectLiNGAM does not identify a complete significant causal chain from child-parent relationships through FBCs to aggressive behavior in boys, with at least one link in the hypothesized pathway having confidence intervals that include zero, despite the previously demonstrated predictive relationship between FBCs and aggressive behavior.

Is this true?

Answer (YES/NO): YES